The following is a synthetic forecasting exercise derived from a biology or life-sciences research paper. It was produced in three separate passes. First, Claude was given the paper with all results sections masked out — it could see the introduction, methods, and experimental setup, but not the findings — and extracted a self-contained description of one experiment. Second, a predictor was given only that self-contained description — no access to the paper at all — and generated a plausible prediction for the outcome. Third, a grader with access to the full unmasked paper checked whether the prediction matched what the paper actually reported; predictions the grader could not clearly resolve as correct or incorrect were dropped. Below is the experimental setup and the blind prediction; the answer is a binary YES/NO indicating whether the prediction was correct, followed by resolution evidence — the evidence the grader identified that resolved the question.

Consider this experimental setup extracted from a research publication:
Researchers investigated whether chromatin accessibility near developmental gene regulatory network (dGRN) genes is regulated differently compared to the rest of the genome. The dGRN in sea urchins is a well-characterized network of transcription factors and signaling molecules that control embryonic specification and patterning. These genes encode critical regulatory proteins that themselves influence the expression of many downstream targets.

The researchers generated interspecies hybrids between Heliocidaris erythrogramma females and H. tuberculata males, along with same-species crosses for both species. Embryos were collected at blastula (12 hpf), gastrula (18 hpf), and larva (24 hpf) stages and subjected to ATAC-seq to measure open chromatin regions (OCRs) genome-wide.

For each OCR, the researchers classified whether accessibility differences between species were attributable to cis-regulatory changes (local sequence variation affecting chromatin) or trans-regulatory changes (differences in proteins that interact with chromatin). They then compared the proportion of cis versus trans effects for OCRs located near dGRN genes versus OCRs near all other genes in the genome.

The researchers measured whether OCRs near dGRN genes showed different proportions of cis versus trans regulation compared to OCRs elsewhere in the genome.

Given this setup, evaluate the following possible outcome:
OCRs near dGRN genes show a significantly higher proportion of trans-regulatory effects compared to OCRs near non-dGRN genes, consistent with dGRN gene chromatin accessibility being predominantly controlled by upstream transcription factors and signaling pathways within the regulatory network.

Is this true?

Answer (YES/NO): YES